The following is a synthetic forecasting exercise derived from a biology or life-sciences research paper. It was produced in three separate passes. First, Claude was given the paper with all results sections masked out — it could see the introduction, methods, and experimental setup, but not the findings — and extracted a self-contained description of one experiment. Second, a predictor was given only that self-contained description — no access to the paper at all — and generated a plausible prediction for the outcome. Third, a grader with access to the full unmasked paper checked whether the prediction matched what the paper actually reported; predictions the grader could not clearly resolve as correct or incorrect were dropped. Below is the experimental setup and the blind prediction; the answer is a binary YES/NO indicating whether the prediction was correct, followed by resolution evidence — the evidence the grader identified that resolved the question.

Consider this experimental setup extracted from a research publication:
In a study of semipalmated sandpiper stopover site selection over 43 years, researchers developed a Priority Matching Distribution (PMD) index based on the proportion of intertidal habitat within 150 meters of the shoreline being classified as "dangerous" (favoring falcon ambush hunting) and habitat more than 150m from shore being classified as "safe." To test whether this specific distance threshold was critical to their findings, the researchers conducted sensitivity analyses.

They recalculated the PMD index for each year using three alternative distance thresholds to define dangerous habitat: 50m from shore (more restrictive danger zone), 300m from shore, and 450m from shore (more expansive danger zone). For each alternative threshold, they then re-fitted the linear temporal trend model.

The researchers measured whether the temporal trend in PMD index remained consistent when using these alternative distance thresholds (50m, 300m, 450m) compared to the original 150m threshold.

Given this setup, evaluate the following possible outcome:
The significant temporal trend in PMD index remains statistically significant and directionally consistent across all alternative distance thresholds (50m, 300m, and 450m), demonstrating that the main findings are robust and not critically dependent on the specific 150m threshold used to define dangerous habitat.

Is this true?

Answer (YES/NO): YES